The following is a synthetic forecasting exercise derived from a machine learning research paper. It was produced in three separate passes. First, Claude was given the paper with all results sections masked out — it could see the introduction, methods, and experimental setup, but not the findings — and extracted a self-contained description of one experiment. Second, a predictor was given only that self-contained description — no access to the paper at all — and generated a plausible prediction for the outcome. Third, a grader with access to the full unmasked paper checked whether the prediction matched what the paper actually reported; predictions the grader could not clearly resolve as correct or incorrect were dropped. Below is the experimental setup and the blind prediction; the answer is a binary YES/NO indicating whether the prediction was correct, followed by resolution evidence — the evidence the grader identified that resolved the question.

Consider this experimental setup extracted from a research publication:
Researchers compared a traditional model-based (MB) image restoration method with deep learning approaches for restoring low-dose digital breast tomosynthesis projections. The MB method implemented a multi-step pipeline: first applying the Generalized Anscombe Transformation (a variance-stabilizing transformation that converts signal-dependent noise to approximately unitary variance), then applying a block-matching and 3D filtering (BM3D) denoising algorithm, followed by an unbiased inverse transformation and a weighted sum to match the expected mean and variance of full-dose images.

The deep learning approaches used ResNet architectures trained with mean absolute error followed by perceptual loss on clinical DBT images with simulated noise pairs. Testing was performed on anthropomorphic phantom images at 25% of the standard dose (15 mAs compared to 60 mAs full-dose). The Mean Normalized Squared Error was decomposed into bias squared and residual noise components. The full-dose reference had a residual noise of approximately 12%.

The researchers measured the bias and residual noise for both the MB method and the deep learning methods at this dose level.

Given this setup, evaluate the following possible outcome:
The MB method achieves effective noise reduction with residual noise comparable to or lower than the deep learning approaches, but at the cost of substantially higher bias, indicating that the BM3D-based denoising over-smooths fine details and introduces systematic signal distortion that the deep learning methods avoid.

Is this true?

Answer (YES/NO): NO